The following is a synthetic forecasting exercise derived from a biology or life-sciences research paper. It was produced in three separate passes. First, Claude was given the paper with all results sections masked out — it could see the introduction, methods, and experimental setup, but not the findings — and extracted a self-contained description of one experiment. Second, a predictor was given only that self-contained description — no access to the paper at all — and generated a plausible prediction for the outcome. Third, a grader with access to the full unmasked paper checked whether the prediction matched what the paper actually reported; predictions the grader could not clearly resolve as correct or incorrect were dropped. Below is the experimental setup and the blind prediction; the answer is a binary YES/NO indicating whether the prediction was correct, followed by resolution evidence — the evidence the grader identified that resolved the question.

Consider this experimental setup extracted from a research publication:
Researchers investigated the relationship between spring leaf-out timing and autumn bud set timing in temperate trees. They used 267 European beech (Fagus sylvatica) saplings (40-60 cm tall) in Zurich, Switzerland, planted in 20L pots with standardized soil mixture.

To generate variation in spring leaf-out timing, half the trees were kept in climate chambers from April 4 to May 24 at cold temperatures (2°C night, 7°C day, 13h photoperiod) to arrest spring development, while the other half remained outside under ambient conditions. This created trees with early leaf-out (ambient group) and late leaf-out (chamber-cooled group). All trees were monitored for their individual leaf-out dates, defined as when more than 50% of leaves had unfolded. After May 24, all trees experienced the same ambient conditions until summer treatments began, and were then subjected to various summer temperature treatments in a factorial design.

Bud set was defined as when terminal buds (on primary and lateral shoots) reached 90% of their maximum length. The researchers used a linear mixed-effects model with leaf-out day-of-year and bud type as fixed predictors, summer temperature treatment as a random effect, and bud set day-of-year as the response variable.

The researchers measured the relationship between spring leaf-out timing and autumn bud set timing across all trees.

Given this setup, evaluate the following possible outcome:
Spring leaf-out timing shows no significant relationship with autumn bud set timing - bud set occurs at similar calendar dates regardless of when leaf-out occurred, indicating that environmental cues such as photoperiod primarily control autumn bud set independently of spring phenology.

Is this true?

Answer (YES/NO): NO